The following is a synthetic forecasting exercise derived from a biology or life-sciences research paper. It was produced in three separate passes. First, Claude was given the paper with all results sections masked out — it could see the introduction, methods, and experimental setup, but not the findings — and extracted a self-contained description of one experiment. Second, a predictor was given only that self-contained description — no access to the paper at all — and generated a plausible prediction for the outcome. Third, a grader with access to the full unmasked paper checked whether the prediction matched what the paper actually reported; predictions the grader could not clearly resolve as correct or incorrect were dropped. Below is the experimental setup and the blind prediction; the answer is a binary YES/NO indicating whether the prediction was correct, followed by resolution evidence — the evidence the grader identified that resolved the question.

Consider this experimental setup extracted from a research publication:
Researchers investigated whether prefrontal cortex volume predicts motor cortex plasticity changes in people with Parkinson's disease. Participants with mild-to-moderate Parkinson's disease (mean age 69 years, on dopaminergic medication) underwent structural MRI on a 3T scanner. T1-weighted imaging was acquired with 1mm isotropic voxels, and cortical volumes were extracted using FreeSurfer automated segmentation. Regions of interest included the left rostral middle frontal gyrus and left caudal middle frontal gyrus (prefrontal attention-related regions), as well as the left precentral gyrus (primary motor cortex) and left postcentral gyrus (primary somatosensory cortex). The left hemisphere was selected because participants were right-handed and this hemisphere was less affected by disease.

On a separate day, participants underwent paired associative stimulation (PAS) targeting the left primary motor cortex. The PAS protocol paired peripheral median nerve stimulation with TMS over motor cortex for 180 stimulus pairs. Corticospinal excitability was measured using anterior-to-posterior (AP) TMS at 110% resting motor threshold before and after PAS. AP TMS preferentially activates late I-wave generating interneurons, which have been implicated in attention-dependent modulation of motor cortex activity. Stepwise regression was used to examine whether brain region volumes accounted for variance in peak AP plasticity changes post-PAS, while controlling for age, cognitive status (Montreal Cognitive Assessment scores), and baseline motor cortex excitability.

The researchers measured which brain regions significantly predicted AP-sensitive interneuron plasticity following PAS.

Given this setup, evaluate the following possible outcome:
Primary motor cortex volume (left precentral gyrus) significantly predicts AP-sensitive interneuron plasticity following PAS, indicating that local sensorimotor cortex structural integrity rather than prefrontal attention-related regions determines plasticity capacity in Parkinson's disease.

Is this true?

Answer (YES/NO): NO